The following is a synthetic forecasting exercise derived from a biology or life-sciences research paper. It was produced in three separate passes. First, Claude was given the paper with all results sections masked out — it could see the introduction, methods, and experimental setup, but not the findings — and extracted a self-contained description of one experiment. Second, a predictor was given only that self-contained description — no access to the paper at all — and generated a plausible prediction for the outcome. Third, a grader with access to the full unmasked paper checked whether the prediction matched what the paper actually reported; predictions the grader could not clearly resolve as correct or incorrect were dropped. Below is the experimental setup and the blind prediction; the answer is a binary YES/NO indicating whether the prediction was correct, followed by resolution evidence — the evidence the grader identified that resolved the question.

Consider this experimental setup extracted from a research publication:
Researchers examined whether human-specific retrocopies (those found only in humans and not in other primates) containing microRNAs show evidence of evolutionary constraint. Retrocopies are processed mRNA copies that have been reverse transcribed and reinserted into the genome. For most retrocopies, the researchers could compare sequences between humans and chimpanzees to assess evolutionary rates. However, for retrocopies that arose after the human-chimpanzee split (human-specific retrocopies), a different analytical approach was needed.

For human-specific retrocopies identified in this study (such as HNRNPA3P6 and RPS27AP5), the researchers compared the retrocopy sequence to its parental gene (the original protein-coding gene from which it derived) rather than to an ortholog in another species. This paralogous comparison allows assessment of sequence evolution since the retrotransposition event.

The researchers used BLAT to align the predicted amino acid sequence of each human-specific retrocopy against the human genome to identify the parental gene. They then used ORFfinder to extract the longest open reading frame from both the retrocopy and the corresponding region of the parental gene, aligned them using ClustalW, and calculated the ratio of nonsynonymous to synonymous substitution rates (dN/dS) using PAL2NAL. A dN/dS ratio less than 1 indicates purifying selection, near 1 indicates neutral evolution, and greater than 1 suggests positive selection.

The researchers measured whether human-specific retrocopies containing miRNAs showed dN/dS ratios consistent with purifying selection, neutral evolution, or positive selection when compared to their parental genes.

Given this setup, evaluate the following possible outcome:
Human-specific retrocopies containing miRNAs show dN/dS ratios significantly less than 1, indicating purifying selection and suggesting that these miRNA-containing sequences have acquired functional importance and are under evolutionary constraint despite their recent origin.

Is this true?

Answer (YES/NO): NO